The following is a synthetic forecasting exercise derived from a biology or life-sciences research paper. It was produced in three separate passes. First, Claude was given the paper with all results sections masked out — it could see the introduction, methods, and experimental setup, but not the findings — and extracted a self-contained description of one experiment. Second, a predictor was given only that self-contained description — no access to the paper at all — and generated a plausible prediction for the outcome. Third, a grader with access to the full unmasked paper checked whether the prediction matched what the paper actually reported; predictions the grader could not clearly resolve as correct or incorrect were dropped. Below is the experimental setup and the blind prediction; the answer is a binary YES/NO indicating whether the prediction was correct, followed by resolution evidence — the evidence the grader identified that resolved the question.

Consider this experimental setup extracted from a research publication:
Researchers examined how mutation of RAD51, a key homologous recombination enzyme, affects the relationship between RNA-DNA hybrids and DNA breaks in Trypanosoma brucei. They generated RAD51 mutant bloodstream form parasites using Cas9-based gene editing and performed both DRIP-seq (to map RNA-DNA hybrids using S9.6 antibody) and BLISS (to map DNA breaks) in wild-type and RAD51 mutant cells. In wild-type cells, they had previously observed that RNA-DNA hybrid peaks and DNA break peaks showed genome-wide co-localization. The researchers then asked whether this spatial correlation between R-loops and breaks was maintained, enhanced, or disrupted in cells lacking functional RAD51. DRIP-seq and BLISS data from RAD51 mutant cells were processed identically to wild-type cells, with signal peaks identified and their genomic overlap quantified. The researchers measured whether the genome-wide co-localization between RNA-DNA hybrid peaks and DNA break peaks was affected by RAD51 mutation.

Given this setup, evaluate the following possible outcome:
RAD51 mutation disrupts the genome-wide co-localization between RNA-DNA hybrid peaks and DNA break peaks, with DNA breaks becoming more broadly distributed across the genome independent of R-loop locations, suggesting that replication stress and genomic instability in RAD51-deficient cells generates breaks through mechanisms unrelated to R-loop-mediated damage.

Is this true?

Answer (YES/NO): NO